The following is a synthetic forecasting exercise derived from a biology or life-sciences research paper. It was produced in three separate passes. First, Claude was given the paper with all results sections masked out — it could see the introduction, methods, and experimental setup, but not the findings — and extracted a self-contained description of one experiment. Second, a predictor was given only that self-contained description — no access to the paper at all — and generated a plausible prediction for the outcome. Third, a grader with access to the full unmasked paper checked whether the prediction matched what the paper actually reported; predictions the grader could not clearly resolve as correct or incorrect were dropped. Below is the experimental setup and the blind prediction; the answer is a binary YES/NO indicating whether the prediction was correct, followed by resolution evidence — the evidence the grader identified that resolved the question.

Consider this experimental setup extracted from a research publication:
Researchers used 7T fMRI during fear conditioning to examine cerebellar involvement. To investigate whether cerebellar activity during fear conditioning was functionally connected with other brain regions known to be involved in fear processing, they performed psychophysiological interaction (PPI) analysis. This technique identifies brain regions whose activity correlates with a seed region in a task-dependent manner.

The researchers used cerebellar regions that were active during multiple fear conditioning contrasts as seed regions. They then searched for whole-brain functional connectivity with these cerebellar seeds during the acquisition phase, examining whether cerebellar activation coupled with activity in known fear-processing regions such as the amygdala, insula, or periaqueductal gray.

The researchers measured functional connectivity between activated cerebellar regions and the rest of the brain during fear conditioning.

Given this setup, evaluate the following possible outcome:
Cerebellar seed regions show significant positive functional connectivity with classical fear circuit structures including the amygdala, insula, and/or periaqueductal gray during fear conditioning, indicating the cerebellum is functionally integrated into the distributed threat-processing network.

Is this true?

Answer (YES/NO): NO